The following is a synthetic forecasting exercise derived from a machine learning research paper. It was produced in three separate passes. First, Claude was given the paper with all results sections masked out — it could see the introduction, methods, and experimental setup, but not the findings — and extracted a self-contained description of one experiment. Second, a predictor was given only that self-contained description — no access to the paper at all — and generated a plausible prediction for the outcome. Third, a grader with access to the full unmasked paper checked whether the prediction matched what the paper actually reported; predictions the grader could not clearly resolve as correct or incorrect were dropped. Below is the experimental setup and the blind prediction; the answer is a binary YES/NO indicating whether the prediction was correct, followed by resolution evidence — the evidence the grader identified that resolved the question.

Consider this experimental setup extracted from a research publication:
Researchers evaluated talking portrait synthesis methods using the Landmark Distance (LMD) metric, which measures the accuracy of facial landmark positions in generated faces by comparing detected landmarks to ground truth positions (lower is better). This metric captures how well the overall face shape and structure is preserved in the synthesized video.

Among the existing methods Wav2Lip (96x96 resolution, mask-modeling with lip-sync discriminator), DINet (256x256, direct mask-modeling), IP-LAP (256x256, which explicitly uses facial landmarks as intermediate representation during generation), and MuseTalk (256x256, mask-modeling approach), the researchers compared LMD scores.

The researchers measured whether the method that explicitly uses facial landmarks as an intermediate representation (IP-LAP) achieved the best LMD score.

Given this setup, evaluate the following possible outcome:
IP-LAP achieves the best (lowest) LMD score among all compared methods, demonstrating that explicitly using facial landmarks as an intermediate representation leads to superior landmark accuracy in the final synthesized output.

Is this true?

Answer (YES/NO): NO